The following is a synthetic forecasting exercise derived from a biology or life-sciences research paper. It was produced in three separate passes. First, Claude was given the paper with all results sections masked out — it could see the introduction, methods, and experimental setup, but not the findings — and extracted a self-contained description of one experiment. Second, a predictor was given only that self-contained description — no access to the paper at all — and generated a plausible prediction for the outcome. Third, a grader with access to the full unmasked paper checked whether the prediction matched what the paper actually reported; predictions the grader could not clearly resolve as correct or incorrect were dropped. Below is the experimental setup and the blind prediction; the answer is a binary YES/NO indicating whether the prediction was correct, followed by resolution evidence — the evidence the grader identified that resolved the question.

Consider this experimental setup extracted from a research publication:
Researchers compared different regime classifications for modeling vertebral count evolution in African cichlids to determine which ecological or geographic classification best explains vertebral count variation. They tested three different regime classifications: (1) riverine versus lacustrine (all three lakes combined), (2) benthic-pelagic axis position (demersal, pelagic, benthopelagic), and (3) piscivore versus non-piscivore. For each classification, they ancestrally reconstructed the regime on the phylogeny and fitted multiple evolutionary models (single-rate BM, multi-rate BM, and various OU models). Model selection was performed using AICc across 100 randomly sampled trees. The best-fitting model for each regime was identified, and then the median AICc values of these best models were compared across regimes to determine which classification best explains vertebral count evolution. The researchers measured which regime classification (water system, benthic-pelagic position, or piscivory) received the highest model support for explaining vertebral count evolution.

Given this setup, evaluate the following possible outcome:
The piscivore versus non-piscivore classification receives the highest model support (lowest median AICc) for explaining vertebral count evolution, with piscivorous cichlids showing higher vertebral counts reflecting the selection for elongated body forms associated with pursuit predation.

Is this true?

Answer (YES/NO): NO